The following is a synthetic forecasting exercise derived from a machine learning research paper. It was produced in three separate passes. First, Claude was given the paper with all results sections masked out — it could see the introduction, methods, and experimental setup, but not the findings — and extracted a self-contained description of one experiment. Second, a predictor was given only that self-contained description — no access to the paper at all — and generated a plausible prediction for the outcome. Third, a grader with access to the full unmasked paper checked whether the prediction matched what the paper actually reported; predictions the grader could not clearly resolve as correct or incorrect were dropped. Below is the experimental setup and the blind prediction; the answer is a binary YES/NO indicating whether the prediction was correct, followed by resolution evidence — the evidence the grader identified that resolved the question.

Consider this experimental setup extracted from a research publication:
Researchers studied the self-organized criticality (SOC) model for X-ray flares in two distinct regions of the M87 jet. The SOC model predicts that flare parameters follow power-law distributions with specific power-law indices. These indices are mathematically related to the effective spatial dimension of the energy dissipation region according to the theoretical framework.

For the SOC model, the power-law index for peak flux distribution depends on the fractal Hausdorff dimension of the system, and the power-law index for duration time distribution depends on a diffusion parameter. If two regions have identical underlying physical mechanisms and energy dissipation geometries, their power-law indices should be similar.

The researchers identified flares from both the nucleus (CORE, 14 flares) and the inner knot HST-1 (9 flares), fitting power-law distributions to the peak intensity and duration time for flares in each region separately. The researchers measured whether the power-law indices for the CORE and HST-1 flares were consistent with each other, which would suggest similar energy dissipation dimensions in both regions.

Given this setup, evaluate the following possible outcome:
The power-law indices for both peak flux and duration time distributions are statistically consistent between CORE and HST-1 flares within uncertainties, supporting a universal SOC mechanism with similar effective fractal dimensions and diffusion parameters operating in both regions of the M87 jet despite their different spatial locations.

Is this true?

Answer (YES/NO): YES